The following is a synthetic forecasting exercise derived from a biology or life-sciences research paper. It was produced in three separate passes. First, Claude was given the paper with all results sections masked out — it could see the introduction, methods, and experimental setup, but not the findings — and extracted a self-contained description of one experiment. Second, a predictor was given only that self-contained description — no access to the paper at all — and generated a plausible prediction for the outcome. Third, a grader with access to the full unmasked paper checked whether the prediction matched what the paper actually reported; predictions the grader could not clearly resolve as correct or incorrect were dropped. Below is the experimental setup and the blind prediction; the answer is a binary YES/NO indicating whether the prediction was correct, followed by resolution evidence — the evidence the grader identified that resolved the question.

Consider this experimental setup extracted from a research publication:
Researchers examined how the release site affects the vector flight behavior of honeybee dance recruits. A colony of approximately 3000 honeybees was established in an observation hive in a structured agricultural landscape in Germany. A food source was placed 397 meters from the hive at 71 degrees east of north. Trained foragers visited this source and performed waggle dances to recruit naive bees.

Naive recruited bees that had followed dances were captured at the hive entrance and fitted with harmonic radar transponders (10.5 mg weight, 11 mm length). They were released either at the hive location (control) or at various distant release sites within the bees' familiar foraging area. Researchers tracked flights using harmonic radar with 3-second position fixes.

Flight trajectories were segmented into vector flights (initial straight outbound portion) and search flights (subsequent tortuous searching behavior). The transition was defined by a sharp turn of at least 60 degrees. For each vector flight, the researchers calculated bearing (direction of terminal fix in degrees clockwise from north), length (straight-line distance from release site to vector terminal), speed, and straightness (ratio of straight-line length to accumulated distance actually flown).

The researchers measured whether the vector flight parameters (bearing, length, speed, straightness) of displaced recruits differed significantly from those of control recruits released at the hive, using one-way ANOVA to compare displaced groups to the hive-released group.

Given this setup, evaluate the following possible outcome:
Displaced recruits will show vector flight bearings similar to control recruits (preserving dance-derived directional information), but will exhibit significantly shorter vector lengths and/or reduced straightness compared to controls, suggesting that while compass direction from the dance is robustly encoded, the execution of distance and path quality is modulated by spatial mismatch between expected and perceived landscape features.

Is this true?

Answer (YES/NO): NO